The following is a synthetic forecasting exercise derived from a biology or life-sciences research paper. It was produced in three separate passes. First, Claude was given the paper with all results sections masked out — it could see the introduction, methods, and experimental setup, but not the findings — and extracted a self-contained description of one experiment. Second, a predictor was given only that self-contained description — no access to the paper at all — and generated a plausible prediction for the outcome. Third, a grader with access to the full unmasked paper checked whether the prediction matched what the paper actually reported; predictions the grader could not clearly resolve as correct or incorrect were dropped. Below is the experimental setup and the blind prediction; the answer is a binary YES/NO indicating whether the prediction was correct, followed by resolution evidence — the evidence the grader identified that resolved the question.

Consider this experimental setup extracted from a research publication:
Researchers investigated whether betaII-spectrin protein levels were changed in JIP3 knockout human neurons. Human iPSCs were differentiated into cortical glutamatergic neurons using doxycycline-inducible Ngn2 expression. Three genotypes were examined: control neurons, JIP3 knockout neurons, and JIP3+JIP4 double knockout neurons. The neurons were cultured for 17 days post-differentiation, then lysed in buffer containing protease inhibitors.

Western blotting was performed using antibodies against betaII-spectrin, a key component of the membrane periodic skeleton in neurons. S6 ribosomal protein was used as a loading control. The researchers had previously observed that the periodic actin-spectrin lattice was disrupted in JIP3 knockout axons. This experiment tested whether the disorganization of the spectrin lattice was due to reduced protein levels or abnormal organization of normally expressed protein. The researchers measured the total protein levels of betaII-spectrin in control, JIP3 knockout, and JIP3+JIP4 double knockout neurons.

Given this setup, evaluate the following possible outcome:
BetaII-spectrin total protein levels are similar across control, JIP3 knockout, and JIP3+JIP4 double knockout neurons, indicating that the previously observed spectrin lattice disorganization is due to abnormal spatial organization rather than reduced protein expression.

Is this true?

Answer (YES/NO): NO